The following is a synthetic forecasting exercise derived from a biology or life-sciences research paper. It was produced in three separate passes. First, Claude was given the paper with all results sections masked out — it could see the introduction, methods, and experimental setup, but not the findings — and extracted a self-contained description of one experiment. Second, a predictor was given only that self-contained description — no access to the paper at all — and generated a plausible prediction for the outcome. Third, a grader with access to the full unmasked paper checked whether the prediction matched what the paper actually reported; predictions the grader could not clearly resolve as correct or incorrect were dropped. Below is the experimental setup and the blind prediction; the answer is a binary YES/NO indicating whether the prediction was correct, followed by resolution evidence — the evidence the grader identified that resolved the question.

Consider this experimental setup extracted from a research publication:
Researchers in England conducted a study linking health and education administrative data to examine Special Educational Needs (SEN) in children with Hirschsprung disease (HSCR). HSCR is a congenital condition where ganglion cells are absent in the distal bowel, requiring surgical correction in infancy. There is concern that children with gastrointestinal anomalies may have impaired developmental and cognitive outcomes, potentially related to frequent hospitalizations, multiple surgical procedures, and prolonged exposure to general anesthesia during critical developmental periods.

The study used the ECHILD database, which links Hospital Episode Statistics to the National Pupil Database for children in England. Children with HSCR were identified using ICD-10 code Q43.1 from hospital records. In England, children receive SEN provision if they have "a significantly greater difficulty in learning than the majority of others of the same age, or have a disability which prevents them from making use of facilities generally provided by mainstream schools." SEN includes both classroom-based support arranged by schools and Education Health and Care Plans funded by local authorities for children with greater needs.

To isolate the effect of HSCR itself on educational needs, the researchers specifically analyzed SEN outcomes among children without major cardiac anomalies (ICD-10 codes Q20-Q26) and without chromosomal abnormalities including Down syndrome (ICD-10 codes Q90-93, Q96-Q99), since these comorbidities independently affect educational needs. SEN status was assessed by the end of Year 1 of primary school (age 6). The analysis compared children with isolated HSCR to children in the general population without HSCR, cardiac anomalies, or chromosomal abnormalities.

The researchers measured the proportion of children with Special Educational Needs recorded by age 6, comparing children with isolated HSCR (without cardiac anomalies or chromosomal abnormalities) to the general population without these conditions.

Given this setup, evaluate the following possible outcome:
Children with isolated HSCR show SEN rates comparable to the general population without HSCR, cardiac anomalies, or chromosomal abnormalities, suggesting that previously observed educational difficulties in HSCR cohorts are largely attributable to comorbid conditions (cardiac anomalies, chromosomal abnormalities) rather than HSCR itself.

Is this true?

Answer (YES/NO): NO